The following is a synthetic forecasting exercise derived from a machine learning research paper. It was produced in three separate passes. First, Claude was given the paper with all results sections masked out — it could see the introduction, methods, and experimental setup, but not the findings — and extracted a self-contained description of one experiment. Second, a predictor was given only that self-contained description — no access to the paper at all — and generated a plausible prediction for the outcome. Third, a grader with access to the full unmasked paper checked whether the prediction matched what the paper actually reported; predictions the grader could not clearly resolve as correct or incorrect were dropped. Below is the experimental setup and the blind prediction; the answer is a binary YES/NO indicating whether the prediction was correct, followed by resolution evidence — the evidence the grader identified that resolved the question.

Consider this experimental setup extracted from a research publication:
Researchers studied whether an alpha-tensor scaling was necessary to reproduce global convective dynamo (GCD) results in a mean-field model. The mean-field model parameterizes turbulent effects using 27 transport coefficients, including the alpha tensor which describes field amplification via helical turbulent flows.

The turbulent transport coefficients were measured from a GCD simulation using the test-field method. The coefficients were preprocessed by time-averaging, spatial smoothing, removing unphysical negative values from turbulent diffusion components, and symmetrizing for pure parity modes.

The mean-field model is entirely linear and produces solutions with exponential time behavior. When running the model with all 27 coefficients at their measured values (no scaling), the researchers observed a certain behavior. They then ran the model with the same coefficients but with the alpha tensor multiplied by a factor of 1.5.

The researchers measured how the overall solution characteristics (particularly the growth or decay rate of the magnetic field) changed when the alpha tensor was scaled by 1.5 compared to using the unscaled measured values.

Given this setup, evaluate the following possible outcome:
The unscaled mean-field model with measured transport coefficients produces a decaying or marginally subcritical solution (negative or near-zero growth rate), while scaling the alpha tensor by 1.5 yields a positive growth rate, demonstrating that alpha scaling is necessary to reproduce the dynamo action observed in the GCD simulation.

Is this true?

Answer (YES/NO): NO